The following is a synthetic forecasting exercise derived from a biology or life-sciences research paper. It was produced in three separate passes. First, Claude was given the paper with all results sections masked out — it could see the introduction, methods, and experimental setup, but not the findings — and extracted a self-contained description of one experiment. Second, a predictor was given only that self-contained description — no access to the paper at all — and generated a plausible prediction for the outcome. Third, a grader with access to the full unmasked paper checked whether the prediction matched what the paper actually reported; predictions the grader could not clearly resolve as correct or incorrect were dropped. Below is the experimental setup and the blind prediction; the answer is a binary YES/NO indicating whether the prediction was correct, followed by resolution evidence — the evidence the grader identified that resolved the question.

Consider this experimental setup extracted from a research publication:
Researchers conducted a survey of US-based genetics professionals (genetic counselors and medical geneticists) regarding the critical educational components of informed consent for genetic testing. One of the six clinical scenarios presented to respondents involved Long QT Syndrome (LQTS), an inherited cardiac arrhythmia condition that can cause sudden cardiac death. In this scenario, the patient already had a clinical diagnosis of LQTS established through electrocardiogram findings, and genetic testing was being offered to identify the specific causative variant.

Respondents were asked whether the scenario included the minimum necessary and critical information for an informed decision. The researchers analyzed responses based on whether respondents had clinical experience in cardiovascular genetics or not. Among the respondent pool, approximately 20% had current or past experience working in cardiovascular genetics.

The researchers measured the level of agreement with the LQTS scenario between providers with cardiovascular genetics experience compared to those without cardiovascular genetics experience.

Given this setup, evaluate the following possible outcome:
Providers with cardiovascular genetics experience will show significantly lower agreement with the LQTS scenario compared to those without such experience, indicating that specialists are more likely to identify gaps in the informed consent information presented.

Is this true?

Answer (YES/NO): YES